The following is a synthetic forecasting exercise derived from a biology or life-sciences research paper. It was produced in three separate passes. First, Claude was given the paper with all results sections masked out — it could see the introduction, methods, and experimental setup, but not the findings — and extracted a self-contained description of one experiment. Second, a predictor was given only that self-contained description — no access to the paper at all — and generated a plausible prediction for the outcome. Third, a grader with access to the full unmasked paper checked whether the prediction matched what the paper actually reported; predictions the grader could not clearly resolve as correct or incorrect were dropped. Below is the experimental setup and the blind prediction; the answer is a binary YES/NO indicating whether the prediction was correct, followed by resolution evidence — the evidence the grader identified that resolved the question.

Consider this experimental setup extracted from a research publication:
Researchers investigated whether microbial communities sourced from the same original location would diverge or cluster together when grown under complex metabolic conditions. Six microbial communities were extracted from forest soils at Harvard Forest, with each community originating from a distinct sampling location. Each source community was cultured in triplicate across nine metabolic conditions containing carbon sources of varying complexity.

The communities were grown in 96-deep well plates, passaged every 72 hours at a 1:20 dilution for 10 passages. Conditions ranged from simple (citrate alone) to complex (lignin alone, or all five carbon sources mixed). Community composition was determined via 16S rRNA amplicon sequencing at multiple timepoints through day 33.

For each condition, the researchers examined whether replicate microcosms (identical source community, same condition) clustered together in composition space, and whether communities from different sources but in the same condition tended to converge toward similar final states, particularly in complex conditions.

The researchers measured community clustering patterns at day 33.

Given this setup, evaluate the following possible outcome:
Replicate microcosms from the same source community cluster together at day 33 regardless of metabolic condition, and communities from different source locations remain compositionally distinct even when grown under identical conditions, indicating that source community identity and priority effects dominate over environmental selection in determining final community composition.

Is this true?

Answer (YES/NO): NO